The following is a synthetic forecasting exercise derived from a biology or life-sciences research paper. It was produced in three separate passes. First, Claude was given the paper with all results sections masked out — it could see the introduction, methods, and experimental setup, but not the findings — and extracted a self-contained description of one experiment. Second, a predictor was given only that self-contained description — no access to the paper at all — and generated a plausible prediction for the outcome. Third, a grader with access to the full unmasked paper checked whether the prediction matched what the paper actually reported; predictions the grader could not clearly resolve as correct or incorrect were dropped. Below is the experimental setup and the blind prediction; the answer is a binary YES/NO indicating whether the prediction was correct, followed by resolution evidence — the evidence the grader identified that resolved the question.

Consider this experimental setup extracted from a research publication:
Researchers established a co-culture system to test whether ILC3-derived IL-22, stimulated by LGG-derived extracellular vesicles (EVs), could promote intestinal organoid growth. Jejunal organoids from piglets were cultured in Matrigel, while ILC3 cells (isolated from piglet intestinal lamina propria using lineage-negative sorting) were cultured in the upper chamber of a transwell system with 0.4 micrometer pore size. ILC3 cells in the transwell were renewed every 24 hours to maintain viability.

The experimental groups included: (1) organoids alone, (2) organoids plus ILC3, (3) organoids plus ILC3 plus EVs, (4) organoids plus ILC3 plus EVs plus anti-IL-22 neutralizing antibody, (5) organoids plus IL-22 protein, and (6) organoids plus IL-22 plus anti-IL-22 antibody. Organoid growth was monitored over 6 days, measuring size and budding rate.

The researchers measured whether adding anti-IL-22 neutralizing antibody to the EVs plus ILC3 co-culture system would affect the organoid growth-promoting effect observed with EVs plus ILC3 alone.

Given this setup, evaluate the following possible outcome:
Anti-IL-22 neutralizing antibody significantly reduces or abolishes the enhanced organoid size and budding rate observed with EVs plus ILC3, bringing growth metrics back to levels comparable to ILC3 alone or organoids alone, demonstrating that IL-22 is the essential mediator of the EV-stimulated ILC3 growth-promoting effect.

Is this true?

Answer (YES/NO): YES